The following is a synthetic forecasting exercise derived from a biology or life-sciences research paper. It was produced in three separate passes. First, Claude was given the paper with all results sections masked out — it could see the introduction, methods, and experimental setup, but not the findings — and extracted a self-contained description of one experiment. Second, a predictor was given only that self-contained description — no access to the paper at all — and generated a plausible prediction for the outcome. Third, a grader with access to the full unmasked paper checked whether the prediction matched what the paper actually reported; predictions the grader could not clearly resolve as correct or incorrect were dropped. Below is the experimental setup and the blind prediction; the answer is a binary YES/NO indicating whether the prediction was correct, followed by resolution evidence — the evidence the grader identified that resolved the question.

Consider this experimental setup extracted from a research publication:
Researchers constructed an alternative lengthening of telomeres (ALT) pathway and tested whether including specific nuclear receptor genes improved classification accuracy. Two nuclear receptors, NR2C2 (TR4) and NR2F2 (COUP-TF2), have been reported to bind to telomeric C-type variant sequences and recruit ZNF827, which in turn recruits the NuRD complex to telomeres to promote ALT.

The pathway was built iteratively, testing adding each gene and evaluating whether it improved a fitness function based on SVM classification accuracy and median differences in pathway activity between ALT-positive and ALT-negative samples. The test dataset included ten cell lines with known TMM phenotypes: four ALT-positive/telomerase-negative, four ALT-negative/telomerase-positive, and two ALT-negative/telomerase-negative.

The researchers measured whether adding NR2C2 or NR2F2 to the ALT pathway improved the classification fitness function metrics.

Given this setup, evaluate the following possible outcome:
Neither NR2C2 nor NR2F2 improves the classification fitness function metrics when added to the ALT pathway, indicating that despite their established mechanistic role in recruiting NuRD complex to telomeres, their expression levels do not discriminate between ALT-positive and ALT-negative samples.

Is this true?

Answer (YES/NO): NO